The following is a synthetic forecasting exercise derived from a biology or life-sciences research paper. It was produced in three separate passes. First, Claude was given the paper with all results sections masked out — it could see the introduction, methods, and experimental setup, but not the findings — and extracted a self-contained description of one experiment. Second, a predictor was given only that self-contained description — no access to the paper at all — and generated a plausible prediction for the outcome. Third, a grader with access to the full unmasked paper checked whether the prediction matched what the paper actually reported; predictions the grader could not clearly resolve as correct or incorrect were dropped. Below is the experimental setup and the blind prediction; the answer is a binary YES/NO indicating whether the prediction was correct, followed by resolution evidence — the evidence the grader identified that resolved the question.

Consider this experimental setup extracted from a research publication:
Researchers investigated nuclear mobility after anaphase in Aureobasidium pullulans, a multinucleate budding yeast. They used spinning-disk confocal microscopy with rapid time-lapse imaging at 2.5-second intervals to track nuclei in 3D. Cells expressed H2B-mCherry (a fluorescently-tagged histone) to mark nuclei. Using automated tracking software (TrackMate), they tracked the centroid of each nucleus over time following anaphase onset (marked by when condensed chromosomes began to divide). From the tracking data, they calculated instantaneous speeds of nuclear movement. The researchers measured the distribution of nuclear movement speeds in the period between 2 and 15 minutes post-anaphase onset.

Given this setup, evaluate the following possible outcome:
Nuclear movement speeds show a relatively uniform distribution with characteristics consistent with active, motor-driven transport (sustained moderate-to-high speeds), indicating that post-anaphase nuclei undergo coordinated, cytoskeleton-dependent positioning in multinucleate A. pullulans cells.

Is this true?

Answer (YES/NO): NO